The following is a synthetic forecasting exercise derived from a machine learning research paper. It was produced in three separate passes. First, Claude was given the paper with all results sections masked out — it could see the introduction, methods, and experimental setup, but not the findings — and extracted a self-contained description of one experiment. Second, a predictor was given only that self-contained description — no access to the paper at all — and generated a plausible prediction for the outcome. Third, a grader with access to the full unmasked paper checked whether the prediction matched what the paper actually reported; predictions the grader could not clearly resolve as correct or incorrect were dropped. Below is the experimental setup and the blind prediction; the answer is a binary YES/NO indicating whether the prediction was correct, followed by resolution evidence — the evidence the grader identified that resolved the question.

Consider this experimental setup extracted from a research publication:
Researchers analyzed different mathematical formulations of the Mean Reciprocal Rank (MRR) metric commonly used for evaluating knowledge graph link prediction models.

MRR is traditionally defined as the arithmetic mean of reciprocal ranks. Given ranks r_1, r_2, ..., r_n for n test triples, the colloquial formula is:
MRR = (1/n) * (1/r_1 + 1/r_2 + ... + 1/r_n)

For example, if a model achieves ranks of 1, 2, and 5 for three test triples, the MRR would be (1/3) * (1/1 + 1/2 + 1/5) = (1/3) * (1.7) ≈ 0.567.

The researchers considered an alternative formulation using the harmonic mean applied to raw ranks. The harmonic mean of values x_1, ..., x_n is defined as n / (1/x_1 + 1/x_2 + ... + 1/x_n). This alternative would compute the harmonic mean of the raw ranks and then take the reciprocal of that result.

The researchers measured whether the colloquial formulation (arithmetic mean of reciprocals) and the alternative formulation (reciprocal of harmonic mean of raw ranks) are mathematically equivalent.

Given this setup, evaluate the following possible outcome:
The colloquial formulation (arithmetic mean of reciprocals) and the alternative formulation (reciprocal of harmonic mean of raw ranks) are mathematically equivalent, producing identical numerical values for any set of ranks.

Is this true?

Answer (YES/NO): YES